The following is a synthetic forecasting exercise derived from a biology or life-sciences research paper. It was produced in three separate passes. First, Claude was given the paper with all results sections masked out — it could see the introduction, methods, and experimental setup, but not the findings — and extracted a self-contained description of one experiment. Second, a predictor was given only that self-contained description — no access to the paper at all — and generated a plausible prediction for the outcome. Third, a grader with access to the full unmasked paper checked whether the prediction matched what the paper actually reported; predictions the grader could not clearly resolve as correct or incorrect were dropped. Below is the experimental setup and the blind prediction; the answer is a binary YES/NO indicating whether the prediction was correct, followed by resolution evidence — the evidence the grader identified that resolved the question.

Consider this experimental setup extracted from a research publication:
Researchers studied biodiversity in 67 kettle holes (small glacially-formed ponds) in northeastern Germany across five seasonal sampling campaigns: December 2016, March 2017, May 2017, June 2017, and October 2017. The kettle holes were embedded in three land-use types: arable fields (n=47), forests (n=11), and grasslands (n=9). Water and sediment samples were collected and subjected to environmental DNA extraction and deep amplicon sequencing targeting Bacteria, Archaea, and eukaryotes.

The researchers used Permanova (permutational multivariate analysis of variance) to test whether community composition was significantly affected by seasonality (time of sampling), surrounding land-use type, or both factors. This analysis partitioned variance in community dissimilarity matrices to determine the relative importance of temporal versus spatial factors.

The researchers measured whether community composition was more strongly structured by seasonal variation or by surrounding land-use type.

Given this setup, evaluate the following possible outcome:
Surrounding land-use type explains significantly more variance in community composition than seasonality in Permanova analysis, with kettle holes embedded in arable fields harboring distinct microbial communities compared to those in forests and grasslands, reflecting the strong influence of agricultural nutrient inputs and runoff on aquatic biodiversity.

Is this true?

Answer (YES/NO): NO